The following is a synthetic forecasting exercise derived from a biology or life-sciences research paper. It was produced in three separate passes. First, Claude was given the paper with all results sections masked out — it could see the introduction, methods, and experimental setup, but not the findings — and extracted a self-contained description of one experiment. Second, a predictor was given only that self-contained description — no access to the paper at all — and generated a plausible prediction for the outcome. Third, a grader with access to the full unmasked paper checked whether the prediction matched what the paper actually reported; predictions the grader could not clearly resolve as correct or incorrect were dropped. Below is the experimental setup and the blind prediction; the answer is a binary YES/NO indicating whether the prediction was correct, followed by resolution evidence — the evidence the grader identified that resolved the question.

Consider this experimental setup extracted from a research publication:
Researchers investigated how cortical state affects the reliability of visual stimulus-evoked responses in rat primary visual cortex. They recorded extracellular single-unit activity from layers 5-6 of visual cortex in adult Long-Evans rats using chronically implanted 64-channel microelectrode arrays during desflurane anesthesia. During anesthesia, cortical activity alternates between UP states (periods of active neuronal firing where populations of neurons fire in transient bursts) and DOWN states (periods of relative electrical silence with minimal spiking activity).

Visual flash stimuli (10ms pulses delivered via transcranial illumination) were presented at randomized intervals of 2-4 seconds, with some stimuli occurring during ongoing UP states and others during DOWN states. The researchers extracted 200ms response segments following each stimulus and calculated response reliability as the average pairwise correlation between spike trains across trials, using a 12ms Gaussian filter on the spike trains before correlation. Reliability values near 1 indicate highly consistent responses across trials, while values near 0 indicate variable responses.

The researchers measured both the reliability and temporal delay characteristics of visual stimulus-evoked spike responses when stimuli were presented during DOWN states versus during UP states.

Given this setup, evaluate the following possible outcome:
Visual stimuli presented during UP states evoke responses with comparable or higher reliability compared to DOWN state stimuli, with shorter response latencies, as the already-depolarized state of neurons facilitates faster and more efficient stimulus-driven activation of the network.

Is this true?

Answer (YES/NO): NO